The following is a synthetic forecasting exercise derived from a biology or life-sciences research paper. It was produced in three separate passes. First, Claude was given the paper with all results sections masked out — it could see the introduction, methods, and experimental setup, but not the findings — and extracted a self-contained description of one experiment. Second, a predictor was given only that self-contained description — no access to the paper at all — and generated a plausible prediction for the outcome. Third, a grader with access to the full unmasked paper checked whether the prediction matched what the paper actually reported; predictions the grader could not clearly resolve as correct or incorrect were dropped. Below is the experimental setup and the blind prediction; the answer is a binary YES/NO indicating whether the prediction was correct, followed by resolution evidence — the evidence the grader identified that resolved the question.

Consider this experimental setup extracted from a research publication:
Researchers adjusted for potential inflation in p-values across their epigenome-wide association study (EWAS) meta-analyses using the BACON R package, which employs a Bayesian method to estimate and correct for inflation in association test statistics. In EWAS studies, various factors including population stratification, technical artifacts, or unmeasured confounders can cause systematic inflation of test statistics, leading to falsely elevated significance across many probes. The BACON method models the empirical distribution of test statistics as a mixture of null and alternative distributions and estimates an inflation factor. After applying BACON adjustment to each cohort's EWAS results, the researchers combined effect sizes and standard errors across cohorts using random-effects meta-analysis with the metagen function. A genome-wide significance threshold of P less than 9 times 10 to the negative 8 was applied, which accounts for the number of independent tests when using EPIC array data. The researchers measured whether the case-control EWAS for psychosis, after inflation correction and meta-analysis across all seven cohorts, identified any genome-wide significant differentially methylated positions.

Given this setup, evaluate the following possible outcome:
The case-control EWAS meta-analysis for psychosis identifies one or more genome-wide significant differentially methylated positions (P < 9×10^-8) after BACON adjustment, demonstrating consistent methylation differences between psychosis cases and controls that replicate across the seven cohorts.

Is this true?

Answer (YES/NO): YES